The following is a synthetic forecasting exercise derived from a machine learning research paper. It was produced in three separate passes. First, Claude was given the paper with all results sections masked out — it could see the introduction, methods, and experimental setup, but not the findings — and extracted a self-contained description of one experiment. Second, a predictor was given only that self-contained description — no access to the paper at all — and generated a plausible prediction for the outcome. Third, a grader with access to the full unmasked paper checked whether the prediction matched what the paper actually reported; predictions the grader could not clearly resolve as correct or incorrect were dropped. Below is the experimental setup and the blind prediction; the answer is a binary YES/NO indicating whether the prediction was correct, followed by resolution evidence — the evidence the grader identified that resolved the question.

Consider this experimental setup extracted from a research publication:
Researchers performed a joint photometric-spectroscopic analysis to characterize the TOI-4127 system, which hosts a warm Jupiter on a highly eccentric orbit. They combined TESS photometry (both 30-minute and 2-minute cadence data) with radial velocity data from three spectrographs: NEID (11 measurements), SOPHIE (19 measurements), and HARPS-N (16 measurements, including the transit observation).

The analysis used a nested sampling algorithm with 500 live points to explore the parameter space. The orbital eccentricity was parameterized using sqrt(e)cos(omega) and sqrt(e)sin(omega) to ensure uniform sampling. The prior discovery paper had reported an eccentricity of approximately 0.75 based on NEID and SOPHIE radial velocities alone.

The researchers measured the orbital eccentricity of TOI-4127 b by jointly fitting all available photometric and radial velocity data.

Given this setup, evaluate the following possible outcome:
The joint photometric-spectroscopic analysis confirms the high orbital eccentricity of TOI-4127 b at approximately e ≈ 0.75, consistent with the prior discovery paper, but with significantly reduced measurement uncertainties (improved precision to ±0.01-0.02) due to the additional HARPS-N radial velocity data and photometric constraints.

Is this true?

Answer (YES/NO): NO